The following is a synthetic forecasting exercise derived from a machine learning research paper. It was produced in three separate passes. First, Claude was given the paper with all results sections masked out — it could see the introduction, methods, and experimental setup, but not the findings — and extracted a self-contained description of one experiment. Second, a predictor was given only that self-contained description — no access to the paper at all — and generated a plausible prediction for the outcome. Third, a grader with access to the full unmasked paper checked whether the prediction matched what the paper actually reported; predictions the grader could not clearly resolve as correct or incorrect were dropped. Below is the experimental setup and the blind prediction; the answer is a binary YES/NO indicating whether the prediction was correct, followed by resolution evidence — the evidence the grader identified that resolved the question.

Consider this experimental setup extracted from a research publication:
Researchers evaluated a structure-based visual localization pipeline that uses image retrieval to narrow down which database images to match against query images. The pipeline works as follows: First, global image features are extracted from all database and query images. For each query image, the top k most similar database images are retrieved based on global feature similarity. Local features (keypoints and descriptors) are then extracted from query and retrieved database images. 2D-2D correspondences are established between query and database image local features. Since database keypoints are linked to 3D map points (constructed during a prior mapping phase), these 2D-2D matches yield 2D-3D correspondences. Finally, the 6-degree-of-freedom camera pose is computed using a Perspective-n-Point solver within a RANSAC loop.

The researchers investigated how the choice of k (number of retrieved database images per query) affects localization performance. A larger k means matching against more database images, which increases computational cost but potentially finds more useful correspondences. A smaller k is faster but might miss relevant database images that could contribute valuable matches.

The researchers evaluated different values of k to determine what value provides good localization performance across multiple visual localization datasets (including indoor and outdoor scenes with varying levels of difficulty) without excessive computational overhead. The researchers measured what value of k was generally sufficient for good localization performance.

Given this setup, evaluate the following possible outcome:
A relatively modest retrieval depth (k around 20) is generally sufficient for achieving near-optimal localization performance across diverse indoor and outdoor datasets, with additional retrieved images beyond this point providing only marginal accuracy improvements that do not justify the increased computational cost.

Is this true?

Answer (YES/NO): YES